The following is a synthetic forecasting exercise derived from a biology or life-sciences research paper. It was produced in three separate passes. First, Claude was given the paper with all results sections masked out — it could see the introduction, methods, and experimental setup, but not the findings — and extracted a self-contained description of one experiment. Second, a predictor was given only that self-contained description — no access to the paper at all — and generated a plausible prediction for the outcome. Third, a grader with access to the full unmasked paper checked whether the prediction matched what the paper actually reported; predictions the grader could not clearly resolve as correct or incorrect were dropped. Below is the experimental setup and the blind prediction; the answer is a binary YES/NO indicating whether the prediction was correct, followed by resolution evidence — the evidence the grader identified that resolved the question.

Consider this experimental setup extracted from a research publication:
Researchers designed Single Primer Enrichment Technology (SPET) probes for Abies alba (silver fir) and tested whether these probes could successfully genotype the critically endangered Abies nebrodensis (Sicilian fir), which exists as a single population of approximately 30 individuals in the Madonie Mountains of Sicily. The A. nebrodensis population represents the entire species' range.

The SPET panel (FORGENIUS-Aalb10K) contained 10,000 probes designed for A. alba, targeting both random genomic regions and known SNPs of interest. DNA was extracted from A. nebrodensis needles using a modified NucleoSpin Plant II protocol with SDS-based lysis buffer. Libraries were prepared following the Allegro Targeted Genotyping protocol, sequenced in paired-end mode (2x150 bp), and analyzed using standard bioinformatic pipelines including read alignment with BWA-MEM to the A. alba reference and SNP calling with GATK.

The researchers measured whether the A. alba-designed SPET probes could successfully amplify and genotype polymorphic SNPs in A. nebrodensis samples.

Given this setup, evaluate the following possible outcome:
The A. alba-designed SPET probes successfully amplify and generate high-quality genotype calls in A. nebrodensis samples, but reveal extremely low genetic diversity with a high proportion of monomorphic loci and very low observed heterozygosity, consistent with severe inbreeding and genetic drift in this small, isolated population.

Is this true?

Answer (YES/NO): NO